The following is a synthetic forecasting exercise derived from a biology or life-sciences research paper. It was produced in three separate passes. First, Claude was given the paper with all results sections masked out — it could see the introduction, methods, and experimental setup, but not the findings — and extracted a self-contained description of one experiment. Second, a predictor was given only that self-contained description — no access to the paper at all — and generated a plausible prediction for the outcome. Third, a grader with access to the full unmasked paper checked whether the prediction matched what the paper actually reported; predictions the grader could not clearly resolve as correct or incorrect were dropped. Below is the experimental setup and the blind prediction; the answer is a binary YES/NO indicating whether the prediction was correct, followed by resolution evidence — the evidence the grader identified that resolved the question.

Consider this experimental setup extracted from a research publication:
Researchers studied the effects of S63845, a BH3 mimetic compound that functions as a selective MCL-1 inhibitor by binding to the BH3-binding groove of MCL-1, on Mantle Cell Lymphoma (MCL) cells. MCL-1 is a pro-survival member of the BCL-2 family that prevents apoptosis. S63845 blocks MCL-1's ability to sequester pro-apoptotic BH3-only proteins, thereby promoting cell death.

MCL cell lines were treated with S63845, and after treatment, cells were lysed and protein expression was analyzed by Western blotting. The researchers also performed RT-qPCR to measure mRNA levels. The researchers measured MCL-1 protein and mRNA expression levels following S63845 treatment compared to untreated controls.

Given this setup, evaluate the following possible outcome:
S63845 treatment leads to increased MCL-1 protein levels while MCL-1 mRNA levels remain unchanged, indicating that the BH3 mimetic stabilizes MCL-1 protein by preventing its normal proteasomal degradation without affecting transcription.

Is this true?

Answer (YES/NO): YES